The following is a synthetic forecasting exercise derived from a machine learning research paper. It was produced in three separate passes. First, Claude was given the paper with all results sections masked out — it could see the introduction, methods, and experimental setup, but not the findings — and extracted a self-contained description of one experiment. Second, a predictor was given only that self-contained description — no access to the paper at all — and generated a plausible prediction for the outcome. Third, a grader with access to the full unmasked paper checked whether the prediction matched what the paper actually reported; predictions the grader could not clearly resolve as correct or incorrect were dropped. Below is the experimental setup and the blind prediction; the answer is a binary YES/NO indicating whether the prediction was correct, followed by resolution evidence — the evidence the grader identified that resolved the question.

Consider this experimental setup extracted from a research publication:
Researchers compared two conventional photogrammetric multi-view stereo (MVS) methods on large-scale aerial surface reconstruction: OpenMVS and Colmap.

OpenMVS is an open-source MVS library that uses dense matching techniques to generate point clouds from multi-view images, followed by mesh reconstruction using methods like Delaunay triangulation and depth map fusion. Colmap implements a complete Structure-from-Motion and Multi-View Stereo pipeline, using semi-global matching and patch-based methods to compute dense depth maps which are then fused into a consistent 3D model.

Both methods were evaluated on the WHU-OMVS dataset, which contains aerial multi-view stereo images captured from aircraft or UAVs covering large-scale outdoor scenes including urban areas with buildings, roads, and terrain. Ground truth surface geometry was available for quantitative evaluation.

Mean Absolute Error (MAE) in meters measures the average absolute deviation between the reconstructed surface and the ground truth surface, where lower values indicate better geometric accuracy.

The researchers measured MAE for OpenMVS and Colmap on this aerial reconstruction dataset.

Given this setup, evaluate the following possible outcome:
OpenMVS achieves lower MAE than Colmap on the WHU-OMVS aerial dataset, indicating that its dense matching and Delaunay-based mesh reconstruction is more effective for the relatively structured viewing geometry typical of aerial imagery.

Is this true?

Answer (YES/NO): YES